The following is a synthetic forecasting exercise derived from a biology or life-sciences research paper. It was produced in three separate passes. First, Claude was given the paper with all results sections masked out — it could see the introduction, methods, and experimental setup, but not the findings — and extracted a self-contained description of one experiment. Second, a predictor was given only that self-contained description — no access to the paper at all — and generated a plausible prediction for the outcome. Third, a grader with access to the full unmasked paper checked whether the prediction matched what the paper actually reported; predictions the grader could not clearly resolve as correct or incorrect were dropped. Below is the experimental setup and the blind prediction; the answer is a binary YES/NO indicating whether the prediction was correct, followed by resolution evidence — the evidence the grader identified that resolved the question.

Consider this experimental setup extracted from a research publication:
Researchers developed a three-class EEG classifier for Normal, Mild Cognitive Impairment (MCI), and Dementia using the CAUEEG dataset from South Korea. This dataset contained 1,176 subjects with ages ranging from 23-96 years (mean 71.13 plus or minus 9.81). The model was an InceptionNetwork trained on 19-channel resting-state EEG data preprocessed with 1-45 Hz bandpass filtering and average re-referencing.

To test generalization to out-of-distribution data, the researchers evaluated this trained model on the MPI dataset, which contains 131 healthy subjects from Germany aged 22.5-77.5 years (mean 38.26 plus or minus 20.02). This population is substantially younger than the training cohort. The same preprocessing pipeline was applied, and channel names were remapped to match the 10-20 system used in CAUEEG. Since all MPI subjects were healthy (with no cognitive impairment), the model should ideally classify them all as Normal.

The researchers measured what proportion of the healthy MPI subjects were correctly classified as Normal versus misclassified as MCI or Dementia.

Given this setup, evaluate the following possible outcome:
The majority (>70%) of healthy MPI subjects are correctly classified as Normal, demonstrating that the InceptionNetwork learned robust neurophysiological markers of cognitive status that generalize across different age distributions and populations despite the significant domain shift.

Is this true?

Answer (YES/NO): YES